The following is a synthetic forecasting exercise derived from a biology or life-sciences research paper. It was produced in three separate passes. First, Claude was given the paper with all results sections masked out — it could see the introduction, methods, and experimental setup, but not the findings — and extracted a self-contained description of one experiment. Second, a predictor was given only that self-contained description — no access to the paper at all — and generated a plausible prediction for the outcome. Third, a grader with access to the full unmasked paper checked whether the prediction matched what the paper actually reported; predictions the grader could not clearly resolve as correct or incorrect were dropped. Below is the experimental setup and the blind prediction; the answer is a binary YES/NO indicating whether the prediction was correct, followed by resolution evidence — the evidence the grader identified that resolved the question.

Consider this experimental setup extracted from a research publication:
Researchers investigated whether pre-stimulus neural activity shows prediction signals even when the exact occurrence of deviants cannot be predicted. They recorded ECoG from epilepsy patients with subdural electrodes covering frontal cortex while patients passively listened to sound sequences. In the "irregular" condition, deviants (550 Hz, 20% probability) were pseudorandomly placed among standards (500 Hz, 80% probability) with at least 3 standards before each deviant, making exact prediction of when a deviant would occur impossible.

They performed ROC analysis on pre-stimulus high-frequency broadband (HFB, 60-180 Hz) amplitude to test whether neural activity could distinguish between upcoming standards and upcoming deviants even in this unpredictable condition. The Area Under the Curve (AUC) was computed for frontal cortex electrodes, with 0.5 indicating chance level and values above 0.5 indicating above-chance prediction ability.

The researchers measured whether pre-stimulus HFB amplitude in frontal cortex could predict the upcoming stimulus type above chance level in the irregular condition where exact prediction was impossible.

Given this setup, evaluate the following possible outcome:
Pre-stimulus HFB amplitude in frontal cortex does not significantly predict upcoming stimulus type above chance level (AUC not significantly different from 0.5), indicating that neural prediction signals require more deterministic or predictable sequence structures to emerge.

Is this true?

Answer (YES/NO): YES